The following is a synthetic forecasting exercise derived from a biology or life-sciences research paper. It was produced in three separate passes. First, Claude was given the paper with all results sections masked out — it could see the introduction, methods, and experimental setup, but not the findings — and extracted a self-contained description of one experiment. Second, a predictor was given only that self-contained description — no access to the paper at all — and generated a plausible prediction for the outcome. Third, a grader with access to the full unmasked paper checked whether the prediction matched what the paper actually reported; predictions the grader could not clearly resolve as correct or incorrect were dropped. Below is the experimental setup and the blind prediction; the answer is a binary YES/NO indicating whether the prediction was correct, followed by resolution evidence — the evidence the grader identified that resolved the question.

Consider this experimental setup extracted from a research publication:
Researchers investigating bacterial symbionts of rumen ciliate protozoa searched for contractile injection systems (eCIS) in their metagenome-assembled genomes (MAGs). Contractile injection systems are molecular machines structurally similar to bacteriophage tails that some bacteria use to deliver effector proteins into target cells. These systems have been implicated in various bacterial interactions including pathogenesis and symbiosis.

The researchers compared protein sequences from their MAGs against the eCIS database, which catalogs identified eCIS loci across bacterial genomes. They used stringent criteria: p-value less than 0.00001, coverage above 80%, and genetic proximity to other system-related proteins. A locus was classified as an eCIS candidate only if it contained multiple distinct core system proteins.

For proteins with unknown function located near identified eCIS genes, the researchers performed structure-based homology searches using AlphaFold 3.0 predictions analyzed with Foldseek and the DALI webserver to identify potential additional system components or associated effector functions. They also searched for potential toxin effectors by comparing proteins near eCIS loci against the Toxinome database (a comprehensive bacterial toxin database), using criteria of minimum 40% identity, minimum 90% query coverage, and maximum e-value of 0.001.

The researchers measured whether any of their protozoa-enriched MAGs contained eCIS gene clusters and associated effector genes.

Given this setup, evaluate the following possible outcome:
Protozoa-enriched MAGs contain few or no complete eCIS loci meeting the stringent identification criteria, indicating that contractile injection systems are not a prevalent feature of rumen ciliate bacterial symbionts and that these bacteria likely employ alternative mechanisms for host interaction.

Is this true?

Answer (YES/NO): NO